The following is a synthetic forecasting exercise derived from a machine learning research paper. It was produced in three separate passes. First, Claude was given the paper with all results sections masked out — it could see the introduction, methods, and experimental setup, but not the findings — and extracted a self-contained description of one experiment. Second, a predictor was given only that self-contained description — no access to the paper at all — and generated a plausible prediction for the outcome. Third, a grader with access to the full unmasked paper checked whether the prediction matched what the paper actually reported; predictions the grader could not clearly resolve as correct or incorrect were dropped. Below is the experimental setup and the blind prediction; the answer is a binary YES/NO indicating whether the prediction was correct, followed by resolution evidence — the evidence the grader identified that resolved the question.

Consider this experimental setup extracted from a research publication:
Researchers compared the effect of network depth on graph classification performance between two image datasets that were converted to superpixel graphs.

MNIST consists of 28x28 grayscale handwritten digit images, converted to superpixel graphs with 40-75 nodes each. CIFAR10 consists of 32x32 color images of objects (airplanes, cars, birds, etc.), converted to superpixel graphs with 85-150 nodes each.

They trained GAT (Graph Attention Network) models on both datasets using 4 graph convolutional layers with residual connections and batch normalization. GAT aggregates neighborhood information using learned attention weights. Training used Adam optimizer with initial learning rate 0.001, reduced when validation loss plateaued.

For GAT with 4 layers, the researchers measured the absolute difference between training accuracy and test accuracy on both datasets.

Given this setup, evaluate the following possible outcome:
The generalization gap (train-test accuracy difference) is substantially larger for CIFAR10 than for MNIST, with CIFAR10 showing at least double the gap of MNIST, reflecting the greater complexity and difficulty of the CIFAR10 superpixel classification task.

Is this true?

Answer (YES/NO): YES